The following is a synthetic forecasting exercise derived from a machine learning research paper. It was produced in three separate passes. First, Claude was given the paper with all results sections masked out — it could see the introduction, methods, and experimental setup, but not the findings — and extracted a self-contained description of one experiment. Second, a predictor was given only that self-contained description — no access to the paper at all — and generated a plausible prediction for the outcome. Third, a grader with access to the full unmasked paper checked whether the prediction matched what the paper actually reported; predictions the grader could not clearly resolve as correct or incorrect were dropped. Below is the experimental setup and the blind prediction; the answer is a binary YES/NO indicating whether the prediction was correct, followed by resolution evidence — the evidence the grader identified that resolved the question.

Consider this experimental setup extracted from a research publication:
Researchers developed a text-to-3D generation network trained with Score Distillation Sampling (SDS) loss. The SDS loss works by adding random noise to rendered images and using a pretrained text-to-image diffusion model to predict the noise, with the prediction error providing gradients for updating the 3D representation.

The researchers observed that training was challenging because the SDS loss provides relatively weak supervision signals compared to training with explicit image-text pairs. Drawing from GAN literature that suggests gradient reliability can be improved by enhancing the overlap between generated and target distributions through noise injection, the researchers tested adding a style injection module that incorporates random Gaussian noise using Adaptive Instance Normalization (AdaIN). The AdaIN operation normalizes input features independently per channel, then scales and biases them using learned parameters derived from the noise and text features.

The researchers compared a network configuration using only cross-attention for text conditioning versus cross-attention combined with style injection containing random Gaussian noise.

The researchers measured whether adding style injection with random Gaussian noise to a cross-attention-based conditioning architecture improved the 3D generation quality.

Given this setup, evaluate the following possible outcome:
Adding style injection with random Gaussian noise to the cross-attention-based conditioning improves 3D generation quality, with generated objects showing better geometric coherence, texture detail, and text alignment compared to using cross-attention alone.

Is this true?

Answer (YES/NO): YES